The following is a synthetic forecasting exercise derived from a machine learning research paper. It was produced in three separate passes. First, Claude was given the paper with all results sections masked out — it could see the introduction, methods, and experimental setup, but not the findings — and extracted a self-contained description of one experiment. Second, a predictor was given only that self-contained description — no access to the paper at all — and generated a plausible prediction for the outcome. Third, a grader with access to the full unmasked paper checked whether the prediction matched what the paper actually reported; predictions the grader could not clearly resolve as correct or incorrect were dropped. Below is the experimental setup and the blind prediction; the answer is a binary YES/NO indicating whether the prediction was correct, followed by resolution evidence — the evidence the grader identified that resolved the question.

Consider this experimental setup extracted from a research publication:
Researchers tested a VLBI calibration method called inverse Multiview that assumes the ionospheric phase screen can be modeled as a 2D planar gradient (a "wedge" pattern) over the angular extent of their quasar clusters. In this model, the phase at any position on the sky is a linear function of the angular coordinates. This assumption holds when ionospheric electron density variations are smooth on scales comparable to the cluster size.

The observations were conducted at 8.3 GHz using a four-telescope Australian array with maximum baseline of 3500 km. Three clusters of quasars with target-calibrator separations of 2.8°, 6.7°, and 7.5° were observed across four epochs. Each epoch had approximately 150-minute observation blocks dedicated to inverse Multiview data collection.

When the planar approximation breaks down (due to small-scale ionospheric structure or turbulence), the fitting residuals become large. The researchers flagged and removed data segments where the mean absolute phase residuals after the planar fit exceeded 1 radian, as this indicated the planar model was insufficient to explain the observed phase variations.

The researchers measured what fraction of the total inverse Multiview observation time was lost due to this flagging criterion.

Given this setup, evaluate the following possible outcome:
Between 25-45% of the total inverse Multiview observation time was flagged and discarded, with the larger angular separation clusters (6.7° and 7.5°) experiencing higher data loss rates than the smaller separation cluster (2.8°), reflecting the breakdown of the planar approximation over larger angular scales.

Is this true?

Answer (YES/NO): NO